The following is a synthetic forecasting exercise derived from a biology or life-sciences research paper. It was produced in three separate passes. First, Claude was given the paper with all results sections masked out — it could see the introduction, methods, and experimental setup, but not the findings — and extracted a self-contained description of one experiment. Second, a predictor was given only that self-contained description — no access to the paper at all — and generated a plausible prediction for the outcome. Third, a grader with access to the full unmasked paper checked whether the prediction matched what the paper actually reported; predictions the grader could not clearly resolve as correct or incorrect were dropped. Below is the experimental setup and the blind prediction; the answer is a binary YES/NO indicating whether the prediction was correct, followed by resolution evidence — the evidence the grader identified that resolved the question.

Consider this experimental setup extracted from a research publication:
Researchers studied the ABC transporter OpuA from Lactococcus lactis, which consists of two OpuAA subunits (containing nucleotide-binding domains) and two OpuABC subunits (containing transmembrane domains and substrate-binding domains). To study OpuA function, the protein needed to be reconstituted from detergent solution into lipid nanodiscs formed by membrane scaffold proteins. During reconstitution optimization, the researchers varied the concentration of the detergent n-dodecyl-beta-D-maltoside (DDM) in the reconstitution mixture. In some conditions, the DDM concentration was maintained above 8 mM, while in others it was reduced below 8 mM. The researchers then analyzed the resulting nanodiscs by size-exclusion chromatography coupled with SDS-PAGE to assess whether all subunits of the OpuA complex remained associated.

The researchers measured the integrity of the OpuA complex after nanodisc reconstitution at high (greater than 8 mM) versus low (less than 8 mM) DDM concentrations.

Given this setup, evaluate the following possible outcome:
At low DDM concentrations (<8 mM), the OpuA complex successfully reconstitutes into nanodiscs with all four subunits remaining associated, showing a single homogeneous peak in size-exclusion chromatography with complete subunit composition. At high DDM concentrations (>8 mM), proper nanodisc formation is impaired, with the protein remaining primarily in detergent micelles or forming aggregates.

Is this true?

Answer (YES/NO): NO